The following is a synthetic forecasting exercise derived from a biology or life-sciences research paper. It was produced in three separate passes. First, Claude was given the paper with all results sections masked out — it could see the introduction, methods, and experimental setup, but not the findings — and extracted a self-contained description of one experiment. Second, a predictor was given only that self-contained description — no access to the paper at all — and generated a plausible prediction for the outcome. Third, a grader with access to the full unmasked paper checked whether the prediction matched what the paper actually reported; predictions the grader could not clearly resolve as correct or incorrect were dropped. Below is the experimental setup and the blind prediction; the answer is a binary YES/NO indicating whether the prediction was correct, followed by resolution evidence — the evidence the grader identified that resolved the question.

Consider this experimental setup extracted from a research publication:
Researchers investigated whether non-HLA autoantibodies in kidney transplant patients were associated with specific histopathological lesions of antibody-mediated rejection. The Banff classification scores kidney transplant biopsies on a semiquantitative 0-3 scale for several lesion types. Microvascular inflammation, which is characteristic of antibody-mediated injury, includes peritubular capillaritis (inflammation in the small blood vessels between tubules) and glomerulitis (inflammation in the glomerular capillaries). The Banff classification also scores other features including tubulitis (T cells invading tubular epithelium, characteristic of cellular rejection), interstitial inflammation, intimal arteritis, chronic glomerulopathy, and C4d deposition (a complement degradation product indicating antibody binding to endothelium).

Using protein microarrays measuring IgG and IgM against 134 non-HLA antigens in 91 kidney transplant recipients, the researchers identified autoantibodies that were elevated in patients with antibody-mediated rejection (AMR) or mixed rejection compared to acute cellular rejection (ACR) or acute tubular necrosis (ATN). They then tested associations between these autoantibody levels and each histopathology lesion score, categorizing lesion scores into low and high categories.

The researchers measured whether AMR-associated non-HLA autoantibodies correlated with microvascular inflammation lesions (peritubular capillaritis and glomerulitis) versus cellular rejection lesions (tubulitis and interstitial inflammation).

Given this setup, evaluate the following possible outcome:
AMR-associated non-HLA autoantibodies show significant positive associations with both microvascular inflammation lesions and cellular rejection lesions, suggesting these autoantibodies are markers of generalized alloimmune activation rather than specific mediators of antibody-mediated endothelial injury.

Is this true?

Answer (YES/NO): NO